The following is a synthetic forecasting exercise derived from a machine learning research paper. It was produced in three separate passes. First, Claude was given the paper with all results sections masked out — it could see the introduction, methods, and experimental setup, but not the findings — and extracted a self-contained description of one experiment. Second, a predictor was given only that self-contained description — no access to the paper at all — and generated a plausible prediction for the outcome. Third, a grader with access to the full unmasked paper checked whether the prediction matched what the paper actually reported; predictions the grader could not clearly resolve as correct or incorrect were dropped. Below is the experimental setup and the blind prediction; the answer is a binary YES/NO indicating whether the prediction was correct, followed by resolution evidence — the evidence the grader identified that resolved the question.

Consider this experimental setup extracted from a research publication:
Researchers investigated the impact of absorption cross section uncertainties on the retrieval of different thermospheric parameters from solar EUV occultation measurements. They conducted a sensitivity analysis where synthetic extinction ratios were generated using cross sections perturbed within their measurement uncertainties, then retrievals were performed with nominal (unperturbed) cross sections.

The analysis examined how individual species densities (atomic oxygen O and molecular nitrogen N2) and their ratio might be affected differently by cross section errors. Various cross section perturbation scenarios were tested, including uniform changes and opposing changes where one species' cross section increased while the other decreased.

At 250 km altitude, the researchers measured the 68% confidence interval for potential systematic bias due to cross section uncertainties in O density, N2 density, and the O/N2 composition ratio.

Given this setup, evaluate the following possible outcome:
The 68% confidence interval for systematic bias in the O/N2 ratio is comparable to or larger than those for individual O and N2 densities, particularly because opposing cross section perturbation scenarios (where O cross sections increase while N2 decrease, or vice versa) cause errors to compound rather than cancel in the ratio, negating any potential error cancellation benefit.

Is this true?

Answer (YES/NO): NO